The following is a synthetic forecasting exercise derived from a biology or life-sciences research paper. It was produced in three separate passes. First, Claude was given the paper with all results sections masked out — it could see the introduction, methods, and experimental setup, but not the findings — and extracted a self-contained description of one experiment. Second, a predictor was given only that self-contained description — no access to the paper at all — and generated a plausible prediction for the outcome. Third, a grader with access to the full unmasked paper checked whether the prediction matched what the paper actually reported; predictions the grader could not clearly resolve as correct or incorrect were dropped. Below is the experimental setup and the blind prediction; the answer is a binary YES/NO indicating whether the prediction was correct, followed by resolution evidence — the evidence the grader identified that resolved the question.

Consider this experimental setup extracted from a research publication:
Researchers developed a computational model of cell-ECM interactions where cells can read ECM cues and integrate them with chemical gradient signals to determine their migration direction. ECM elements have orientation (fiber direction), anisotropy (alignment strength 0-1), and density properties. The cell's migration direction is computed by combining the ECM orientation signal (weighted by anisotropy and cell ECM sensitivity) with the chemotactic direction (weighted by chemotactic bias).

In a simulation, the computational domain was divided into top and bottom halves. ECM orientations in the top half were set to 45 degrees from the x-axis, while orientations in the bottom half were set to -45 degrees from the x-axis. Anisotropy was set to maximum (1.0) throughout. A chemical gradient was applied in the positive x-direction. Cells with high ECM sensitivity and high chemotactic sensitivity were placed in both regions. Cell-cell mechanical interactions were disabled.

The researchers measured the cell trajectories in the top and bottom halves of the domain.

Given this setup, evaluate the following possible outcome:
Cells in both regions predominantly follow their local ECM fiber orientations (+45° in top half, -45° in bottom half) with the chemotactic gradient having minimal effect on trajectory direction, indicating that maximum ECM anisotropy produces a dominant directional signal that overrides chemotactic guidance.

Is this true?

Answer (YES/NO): NO